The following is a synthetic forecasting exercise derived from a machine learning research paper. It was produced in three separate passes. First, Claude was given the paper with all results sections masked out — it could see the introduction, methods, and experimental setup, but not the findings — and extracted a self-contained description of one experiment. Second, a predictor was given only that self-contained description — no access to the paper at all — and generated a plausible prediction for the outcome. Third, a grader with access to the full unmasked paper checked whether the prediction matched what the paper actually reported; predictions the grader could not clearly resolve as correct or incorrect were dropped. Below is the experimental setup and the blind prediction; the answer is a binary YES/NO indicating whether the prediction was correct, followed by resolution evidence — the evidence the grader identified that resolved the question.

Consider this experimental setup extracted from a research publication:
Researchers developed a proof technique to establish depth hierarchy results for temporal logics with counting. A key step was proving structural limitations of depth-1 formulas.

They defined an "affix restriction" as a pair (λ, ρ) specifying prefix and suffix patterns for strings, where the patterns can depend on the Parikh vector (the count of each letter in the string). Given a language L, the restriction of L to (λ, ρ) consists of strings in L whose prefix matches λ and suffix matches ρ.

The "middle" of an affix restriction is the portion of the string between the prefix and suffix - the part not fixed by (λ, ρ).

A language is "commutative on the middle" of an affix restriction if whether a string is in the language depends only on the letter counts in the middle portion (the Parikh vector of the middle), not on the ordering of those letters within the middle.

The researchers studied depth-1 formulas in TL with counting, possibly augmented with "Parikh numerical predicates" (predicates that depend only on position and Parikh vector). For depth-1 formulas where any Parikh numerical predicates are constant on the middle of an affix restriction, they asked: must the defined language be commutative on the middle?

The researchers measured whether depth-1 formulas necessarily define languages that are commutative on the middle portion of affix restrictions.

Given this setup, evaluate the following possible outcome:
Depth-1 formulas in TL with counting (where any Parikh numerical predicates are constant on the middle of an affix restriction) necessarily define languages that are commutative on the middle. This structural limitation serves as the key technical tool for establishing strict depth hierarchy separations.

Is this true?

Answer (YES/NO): YES